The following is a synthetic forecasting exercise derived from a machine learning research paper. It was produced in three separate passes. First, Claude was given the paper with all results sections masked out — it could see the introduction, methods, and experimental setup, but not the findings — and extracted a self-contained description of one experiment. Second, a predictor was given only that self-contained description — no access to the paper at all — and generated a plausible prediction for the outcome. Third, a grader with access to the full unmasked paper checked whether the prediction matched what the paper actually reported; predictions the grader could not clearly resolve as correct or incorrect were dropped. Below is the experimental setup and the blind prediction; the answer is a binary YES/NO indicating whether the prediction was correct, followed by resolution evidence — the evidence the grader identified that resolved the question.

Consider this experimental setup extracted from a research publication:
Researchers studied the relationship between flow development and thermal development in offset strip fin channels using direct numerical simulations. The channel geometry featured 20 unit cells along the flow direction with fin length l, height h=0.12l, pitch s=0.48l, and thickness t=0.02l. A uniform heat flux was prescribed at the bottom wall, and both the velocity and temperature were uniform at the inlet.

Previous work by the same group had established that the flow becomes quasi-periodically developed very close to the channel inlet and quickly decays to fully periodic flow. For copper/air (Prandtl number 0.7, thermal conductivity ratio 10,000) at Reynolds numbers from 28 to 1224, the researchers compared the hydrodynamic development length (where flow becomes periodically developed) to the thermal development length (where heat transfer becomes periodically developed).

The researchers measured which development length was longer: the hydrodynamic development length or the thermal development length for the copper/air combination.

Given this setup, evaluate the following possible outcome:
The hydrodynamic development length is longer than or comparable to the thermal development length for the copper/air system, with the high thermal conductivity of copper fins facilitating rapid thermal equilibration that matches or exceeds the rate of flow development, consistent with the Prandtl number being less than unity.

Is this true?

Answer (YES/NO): YES